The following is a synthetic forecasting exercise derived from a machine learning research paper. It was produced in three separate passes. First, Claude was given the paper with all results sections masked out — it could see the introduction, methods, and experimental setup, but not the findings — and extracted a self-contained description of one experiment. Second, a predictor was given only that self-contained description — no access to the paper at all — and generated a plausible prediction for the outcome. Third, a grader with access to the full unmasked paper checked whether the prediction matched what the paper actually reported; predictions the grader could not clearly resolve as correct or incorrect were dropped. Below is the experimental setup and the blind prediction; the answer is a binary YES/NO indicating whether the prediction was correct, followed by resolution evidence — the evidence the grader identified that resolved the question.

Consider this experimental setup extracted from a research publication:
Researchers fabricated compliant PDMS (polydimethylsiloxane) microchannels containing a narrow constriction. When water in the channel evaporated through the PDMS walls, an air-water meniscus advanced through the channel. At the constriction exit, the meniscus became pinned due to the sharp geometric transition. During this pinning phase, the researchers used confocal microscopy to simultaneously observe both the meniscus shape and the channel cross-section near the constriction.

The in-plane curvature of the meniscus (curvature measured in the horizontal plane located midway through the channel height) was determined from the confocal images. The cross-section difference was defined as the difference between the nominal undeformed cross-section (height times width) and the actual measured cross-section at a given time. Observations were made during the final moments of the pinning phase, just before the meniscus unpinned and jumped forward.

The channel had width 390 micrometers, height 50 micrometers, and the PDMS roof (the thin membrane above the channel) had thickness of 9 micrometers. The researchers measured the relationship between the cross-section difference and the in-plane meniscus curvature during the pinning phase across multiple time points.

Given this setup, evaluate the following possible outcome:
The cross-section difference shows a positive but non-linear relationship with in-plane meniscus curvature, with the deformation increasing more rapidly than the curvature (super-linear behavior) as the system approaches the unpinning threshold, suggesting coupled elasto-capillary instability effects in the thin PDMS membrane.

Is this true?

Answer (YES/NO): NO